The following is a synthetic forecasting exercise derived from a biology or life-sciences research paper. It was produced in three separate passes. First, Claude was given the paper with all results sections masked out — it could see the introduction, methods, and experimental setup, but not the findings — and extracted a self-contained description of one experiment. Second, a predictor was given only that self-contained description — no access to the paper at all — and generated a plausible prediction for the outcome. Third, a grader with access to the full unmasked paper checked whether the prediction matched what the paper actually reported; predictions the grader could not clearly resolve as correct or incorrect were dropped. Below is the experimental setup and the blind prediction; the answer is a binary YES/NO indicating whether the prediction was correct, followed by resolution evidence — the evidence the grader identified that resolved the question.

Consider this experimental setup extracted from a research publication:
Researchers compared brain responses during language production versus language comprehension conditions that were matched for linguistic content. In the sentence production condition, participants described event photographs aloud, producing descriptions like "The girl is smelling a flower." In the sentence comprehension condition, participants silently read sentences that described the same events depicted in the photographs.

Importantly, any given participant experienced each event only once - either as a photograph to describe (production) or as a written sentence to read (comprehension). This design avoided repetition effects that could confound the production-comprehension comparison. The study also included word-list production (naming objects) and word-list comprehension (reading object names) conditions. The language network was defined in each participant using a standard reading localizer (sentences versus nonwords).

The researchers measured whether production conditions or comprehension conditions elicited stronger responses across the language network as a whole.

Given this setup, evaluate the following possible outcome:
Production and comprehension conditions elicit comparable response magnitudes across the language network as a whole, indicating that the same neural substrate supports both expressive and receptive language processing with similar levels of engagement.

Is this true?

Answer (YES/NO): NO